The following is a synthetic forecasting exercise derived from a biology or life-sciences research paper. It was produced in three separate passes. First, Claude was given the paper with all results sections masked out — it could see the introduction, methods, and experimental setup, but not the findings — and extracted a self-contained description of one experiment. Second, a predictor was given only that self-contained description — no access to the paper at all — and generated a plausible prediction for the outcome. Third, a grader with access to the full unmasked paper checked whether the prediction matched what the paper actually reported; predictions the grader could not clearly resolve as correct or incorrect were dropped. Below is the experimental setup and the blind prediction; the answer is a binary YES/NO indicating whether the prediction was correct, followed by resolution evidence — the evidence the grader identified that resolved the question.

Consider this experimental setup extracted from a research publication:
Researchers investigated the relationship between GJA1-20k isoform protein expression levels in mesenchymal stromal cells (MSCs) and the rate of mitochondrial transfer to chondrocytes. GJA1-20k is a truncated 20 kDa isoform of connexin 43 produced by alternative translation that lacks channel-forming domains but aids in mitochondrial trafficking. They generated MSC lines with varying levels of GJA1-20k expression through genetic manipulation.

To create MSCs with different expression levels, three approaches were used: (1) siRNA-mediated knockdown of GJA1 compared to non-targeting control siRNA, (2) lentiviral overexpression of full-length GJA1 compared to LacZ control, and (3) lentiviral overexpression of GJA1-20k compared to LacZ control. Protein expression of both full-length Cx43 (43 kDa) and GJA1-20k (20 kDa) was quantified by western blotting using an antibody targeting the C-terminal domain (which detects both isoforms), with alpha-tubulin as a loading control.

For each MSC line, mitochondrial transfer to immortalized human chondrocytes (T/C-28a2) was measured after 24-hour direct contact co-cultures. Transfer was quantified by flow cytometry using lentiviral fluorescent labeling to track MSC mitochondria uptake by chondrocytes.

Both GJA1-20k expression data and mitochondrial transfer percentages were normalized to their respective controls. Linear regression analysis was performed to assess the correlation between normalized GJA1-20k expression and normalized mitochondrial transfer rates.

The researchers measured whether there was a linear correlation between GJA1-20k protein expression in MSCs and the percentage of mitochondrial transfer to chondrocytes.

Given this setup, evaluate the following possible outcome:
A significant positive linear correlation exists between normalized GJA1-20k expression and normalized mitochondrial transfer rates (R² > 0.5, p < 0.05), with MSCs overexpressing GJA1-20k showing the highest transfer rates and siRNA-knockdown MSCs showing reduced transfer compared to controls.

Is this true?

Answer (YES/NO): YES